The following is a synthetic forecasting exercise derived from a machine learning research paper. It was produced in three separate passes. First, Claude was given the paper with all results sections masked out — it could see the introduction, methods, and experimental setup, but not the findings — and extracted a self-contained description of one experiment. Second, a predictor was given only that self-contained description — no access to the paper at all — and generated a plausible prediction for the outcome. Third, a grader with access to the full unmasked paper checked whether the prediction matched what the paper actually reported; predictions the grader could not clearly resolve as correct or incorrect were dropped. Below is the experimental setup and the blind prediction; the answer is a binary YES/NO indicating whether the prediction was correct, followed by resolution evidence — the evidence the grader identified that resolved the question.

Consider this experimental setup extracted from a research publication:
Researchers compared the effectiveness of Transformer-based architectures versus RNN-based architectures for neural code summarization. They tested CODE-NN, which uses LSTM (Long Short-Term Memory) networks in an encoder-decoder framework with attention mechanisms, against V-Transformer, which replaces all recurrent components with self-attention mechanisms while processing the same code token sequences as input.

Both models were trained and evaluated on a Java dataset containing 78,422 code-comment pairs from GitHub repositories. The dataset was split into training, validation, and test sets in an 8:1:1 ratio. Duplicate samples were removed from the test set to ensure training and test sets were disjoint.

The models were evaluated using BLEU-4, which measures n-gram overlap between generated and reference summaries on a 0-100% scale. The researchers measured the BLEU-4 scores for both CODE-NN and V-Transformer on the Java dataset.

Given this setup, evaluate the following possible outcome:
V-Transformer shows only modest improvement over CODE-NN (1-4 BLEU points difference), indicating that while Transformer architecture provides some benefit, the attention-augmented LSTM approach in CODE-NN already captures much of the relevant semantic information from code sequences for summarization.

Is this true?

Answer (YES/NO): NO